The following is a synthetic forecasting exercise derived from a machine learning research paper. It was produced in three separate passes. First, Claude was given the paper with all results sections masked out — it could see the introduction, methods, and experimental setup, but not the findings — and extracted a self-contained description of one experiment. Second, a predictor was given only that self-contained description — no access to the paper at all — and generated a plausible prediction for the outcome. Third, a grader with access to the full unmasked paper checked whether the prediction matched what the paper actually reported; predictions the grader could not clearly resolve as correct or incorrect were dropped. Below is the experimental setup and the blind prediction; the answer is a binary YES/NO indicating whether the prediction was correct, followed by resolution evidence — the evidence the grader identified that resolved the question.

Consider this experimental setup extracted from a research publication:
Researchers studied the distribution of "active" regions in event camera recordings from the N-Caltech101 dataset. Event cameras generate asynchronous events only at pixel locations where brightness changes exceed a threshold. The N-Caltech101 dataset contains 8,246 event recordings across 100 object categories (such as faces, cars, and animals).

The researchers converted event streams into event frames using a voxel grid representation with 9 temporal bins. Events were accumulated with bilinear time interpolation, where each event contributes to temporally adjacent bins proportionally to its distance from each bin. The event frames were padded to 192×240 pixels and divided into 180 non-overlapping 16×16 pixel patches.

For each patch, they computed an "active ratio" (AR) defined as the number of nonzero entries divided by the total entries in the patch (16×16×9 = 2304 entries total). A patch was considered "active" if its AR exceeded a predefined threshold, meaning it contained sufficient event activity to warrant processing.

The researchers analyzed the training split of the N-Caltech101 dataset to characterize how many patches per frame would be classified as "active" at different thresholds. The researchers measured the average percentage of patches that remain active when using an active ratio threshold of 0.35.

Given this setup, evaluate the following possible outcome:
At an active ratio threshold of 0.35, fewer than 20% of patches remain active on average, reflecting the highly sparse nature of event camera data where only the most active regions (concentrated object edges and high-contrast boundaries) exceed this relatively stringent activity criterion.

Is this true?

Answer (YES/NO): NO